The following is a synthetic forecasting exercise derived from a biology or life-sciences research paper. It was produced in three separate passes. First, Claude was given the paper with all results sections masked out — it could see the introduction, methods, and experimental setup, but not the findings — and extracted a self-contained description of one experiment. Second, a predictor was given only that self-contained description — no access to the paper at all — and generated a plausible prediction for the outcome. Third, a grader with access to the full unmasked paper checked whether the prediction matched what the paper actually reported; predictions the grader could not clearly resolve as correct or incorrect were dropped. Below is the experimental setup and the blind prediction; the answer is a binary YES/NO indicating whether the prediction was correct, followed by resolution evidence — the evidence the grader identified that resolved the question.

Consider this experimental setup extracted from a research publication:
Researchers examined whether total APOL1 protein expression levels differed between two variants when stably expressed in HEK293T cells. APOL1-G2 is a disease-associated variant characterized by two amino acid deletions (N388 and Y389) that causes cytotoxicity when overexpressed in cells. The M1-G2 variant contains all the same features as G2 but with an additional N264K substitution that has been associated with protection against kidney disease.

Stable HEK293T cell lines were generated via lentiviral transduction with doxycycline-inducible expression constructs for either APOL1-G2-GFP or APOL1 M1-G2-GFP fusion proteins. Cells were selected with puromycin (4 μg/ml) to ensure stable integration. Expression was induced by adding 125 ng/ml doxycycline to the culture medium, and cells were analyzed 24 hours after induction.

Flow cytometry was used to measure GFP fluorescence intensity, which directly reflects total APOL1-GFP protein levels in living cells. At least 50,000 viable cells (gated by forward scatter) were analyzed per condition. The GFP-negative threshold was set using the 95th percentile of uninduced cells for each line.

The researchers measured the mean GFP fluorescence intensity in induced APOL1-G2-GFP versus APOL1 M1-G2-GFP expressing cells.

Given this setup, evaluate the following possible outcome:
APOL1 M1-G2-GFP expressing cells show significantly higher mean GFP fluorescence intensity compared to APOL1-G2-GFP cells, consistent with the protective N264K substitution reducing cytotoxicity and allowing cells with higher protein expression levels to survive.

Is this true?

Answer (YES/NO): NO